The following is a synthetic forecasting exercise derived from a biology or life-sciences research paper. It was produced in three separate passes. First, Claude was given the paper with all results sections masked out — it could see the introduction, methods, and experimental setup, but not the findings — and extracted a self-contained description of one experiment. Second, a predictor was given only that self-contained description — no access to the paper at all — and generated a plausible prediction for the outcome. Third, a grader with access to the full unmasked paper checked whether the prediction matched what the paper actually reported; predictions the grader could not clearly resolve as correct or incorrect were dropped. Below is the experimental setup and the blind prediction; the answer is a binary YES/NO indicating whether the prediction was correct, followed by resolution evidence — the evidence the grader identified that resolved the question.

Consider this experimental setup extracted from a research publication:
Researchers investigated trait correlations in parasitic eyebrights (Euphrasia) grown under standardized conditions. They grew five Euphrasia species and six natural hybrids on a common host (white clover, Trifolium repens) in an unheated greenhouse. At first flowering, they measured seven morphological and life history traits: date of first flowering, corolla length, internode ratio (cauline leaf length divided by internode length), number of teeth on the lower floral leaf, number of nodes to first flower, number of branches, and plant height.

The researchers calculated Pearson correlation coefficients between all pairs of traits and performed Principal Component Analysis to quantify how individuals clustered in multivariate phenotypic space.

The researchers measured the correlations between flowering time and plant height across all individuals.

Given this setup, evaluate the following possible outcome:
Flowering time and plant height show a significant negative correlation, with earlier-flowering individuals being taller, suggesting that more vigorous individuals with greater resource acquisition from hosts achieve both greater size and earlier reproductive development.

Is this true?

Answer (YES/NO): NO